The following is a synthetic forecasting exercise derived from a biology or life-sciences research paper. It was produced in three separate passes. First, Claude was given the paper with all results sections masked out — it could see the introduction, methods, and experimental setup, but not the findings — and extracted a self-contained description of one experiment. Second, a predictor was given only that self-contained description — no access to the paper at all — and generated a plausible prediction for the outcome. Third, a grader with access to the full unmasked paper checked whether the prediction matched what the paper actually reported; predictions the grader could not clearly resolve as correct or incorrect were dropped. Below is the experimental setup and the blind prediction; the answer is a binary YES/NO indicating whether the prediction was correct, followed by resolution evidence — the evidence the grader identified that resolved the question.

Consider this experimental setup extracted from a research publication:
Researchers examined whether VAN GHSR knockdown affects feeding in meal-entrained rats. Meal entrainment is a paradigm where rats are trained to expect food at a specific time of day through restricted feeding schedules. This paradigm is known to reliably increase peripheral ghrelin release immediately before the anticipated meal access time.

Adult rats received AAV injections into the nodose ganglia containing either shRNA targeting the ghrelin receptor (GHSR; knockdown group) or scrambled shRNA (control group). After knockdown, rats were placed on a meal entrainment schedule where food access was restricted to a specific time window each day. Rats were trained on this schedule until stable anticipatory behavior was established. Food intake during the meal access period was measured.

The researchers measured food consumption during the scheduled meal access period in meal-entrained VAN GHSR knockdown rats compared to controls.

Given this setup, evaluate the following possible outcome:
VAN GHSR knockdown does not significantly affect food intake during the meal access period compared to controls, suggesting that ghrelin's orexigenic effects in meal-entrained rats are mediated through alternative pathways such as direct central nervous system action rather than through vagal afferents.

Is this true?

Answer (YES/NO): YES